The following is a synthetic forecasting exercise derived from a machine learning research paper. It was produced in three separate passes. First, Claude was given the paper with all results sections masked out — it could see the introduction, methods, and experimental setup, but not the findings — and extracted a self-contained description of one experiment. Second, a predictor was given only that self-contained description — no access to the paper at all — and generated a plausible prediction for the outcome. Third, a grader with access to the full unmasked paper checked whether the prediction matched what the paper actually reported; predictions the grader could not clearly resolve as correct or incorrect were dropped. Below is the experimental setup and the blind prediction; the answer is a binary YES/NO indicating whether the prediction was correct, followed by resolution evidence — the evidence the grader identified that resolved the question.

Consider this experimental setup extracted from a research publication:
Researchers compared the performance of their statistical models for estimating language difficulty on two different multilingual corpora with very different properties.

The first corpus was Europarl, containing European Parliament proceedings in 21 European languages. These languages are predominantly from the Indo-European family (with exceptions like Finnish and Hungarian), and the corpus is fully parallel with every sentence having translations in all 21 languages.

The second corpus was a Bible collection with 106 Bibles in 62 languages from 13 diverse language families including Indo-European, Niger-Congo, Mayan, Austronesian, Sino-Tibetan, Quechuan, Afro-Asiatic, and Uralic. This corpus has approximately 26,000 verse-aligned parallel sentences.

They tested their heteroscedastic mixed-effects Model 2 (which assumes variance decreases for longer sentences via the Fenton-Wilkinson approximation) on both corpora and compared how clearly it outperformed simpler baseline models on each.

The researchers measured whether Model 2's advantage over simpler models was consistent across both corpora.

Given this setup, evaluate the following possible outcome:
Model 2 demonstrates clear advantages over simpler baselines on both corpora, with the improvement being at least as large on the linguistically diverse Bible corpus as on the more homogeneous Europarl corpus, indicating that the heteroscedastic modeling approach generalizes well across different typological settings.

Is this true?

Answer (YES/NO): NO